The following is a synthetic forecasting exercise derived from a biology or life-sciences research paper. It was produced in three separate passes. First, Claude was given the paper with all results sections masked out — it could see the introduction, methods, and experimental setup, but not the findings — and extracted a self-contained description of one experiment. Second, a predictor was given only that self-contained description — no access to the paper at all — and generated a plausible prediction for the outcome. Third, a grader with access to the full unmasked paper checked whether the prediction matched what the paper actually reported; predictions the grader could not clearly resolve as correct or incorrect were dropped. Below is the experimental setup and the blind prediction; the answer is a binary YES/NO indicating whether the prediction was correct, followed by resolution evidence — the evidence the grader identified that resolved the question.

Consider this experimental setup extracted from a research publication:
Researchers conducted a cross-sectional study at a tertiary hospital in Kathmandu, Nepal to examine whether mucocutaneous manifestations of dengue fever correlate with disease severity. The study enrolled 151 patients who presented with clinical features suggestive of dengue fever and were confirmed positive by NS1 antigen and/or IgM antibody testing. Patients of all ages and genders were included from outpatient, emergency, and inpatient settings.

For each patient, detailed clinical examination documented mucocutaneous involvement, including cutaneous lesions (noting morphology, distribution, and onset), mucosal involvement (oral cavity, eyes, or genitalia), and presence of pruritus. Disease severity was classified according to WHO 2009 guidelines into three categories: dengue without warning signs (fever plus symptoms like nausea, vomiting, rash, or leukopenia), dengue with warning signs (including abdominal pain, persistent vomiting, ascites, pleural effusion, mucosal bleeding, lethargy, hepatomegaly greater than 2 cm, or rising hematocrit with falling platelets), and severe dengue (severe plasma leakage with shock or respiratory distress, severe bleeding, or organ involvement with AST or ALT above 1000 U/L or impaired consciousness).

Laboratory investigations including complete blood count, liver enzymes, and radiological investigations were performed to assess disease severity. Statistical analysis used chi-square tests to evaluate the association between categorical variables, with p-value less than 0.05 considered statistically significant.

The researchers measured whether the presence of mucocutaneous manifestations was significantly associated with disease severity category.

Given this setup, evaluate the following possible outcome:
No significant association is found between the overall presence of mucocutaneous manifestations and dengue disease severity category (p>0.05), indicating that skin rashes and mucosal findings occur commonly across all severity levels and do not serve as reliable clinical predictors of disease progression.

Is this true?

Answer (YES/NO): YES